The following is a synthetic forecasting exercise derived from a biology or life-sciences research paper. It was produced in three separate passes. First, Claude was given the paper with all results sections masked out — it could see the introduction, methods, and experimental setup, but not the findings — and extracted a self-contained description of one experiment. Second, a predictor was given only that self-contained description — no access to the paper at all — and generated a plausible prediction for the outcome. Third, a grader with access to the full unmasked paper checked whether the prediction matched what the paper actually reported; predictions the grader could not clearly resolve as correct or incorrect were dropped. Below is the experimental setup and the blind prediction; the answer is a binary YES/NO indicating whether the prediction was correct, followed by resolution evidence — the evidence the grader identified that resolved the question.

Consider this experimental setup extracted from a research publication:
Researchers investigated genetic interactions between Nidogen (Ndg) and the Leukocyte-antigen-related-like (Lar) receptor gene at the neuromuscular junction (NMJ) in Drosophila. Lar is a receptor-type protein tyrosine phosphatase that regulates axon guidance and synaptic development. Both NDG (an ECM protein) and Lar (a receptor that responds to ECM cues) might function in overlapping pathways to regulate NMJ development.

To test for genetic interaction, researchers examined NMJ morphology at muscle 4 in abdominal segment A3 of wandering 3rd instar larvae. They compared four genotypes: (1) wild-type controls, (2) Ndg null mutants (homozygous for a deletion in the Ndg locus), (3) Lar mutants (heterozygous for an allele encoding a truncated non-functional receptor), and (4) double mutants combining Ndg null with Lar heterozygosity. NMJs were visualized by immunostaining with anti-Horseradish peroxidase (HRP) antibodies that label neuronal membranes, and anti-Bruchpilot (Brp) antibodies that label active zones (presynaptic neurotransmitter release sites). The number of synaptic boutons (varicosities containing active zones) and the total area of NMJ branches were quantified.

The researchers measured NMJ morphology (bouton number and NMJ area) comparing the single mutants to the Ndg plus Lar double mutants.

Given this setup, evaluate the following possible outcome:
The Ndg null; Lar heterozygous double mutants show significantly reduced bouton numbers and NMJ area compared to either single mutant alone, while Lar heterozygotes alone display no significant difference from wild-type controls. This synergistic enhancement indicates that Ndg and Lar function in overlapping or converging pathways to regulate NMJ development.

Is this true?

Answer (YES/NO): NO